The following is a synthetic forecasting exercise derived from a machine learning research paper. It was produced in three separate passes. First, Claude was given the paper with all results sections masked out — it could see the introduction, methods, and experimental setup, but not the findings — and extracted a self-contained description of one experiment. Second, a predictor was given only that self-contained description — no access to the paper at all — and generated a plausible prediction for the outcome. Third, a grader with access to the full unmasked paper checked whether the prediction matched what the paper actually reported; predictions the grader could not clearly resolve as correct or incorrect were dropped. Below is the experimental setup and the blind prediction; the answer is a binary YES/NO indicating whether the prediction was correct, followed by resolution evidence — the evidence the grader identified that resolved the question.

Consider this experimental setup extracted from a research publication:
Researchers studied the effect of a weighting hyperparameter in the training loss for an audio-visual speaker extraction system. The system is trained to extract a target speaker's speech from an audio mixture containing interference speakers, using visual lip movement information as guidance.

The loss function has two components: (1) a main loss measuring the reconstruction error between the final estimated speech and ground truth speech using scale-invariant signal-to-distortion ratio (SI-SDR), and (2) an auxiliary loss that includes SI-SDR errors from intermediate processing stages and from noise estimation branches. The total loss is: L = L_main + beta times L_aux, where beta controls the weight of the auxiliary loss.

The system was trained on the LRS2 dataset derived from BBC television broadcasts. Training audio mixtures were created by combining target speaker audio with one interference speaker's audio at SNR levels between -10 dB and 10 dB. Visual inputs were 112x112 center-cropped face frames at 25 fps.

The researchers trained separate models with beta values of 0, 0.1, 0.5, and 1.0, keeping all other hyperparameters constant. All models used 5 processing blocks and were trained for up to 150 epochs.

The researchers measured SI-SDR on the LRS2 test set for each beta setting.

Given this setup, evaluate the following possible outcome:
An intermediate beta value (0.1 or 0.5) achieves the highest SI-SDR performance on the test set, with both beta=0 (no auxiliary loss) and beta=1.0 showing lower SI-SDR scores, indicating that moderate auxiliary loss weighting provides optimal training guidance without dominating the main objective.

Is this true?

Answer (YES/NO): NO